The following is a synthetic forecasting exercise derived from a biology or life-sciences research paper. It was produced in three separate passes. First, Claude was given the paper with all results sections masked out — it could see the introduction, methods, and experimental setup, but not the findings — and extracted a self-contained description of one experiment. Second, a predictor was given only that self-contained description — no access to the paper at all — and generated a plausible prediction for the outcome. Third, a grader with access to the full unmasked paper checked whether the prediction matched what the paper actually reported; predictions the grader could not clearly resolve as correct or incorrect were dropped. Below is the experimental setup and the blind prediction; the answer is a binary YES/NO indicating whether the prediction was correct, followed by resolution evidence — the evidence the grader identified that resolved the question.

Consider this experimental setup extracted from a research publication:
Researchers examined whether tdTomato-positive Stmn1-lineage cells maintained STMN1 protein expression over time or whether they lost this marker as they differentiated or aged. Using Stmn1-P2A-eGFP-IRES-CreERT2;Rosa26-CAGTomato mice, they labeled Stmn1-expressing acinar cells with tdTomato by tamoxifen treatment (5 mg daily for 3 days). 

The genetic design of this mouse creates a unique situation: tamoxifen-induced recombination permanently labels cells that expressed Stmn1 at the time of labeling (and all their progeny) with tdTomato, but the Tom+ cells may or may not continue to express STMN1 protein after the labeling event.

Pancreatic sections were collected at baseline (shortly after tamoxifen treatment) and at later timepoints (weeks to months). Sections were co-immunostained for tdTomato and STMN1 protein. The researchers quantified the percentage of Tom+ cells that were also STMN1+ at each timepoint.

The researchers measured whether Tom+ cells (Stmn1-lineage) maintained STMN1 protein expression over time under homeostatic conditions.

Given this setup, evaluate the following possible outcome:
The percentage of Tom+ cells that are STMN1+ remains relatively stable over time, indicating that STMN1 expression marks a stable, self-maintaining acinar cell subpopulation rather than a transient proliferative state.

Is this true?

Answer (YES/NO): NO